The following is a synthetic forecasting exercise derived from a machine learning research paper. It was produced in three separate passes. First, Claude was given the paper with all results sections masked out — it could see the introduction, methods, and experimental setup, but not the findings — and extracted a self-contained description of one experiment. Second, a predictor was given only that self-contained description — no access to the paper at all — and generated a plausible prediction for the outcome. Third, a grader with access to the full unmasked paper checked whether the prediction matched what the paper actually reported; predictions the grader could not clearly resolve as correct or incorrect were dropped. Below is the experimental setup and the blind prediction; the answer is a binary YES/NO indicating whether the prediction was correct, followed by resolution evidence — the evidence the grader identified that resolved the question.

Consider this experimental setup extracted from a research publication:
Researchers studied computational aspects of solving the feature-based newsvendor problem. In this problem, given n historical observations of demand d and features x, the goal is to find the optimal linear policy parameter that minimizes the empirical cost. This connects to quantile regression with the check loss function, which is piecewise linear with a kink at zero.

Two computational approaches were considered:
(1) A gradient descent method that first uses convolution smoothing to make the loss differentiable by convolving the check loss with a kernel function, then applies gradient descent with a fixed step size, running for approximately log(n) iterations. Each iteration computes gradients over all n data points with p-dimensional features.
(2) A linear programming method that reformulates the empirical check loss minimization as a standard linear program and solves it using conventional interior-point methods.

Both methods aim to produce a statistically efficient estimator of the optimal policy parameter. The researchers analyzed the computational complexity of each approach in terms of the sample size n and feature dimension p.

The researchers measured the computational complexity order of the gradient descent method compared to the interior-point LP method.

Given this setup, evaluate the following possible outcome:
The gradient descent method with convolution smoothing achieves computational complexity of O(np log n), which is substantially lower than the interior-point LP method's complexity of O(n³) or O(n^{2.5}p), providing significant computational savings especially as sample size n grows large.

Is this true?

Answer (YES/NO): NO